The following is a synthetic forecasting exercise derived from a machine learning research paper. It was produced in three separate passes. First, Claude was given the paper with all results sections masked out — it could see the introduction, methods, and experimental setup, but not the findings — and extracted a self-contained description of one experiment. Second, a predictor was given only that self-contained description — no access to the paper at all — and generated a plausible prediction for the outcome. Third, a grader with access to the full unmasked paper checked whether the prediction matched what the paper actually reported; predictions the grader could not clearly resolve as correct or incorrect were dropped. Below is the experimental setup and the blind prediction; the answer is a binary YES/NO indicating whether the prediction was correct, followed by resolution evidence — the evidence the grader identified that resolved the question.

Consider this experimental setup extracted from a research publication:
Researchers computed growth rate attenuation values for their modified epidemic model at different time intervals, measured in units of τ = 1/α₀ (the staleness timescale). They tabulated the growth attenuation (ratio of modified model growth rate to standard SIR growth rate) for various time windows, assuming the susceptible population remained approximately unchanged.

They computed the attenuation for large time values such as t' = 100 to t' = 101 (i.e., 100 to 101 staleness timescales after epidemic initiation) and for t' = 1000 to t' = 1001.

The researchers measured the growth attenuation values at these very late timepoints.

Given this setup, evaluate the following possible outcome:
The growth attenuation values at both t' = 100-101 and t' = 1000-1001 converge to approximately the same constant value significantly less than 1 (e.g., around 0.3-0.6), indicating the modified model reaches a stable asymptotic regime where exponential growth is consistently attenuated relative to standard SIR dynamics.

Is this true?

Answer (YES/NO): NO